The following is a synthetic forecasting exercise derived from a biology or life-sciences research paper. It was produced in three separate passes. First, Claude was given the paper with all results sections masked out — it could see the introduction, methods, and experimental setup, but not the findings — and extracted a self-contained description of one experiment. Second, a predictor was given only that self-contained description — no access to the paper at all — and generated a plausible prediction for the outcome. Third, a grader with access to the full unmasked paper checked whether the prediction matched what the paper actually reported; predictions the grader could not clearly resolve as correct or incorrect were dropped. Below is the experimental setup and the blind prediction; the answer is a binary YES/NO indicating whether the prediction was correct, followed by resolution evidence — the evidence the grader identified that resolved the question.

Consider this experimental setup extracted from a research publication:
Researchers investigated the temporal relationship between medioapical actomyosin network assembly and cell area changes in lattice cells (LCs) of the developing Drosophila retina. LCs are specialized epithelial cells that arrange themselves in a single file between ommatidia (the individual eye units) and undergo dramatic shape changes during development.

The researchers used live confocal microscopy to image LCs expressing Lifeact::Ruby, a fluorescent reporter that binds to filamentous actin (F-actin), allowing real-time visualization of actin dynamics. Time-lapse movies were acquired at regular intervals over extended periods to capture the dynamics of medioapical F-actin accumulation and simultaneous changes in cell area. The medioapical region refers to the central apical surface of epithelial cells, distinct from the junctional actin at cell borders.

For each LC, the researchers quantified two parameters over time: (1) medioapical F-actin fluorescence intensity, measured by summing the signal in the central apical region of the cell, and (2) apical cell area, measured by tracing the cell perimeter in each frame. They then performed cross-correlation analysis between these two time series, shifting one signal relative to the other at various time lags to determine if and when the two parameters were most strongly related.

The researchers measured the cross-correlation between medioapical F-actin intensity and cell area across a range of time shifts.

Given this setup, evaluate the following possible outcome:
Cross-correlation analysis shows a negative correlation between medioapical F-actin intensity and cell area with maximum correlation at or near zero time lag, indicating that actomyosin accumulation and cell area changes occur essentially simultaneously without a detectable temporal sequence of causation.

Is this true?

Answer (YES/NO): NO